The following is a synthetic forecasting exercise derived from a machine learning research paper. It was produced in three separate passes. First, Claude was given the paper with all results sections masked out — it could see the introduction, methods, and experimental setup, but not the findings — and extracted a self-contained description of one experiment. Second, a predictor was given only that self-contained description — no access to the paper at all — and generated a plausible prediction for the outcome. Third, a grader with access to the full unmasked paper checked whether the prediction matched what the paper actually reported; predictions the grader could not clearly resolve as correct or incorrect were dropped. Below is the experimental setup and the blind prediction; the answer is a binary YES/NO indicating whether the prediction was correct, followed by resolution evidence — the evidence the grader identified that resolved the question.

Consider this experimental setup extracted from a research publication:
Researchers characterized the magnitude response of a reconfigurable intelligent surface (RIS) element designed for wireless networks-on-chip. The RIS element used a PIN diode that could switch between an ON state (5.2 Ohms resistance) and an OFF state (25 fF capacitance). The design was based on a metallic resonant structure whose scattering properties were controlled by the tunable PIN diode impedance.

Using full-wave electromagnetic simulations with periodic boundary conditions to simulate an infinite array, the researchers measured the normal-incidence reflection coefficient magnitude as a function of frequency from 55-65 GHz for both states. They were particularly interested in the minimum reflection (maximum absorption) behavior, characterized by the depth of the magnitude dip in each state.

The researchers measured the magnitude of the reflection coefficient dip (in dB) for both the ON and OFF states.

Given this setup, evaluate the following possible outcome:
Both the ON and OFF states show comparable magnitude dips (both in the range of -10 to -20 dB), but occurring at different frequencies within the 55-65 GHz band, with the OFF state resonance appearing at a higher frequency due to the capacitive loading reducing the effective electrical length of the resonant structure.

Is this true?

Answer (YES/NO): NO